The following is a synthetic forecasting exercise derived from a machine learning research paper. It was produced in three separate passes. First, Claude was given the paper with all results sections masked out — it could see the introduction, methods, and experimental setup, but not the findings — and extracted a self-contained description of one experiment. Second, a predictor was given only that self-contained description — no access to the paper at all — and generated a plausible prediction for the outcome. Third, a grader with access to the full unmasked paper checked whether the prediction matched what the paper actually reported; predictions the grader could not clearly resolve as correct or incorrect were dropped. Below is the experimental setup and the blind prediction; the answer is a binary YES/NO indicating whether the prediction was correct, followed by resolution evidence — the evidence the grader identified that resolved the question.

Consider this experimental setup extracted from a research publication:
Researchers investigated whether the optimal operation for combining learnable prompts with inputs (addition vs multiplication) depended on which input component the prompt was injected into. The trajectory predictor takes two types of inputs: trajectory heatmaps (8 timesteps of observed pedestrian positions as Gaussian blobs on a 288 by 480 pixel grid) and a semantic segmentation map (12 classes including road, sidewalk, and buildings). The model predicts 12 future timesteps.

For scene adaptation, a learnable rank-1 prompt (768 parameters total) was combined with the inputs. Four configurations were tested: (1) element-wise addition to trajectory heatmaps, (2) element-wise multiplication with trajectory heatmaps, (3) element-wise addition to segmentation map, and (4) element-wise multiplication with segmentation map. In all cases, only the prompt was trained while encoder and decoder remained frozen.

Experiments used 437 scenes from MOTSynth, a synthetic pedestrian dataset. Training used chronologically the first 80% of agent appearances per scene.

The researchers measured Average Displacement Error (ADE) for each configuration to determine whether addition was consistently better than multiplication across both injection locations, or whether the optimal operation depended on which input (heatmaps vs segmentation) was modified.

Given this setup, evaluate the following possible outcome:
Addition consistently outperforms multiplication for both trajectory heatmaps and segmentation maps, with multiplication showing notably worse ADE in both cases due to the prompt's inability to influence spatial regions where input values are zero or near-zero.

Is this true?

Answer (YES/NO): NO